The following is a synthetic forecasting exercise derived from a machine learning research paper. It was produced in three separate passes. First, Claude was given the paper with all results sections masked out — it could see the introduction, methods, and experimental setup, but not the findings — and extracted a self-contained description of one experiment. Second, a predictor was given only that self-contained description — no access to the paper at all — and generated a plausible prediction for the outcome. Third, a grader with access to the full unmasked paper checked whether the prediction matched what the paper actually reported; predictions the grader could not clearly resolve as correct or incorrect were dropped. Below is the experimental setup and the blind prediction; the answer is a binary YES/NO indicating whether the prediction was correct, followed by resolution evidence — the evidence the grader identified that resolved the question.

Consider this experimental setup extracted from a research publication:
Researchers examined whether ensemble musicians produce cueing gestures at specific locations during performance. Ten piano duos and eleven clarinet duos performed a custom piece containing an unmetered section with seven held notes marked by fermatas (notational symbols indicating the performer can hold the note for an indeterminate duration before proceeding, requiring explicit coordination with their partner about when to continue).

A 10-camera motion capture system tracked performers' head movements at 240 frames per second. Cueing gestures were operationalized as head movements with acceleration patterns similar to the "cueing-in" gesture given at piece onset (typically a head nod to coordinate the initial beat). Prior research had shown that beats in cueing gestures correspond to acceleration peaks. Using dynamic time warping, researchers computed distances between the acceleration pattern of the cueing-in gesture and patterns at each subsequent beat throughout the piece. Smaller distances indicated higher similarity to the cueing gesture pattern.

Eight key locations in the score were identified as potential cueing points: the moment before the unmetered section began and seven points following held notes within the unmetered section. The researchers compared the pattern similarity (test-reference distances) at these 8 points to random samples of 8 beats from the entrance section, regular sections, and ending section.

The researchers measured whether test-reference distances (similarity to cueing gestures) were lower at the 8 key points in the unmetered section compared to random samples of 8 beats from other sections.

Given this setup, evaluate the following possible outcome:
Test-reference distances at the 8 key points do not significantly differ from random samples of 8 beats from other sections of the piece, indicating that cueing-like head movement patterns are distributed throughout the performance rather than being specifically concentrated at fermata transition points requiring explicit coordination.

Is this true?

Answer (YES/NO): NO